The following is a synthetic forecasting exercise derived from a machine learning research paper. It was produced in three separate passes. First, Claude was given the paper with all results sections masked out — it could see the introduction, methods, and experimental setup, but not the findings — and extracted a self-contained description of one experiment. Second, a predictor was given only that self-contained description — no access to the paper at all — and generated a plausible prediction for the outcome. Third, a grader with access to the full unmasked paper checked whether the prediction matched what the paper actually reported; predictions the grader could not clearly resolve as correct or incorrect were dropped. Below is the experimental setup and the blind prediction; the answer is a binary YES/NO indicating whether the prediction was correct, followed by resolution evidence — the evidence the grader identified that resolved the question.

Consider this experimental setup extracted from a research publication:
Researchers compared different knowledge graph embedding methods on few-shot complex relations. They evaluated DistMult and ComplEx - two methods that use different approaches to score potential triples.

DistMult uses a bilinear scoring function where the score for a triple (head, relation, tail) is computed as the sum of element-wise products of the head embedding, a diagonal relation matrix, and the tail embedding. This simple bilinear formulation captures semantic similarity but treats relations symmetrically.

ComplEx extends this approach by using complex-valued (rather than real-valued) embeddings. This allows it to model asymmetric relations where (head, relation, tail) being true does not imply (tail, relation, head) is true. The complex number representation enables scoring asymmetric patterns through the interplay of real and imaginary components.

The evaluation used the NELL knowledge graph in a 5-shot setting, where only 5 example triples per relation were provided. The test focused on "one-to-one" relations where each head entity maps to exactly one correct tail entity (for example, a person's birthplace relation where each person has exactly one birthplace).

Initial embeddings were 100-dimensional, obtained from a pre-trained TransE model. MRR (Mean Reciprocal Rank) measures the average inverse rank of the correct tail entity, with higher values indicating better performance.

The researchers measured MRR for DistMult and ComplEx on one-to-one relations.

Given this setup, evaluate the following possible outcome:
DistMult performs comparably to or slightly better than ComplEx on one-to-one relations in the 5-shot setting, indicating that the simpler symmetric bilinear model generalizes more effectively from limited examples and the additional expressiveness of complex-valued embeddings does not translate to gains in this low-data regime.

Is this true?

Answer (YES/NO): YES